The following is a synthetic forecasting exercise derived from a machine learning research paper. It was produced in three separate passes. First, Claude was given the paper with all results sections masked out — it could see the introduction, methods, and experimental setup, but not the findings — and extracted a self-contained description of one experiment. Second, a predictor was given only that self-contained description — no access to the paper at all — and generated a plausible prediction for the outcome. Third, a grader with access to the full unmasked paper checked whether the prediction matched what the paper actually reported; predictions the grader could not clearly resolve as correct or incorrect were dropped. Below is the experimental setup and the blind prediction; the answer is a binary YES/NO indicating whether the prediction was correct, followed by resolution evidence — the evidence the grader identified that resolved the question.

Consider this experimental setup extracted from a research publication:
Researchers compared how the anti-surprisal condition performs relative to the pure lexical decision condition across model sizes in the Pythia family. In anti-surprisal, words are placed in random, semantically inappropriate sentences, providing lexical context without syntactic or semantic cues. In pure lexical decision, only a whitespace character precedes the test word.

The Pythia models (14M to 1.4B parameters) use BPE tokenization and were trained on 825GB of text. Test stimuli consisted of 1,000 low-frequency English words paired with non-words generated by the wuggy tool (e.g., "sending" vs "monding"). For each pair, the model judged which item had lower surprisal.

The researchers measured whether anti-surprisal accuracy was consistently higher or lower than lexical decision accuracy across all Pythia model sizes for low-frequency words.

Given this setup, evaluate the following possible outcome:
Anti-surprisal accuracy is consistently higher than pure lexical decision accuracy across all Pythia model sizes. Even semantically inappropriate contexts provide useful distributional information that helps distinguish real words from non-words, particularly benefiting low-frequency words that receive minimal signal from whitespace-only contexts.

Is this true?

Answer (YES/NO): YES